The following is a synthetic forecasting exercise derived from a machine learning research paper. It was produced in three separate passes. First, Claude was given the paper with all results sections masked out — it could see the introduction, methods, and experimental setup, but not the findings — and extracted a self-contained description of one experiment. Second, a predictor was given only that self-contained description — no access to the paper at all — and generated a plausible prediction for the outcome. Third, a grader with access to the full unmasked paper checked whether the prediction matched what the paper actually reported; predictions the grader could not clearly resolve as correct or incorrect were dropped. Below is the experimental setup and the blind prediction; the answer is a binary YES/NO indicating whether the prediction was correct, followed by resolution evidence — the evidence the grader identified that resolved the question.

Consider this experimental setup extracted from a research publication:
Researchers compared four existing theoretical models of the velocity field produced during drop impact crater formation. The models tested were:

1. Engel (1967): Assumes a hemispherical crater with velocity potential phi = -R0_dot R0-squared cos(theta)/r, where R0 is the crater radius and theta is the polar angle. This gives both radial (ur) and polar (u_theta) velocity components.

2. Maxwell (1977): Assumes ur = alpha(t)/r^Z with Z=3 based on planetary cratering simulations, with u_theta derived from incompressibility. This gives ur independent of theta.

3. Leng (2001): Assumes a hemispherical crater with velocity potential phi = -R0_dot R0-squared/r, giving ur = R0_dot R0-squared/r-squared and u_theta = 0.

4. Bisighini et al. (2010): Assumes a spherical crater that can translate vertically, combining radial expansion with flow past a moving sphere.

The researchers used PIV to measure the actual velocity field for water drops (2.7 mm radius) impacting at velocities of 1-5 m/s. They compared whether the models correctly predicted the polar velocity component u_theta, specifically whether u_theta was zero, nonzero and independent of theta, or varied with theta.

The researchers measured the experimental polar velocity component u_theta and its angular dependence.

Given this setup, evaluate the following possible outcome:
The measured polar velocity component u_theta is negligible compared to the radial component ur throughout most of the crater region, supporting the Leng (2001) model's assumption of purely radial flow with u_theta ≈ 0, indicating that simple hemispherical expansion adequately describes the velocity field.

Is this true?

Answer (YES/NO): NO